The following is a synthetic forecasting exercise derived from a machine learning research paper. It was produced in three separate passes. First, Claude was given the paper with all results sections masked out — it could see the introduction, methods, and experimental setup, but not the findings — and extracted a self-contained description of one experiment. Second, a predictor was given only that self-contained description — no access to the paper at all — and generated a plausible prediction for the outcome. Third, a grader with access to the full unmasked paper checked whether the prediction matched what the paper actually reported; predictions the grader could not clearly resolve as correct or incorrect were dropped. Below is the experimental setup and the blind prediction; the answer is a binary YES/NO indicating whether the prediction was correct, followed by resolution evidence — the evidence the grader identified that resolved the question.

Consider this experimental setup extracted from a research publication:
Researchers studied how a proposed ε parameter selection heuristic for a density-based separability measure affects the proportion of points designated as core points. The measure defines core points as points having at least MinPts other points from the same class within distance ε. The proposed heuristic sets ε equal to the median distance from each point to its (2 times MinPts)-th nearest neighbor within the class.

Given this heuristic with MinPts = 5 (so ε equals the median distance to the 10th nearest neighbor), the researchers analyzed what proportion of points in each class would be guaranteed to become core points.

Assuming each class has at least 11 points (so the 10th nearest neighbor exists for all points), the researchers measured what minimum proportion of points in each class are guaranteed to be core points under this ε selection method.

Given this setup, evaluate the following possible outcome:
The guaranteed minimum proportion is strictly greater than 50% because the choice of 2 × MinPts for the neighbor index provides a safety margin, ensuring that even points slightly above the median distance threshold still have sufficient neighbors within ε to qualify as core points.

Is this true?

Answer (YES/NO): NO